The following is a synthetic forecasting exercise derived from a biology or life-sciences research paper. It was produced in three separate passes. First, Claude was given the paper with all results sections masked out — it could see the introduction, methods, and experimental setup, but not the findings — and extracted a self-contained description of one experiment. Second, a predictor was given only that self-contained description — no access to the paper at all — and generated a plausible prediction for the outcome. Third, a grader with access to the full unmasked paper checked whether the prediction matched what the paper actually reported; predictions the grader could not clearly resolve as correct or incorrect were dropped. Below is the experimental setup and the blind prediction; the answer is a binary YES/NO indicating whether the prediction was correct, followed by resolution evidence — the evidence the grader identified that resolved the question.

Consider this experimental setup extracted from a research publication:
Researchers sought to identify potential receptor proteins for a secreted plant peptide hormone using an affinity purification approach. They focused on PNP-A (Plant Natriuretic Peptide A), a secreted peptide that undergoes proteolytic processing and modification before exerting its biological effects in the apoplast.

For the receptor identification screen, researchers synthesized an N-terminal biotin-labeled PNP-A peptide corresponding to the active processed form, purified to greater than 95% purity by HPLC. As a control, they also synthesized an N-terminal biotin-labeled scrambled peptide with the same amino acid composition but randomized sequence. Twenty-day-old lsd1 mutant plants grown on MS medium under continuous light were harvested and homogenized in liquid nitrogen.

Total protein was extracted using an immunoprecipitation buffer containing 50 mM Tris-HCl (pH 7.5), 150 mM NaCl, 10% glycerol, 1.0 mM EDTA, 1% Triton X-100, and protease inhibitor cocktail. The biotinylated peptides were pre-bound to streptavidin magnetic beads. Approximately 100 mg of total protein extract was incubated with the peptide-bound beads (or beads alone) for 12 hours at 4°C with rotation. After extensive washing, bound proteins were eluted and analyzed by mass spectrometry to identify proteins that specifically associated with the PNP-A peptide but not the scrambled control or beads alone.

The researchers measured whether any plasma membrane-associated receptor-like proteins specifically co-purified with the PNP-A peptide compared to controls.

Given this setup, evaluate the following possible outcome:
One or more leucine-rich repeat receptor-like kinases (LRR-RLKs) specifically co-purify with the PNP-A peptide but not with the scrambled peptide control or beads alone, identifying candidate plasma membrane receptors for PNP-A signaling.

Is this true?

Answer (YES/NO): NO